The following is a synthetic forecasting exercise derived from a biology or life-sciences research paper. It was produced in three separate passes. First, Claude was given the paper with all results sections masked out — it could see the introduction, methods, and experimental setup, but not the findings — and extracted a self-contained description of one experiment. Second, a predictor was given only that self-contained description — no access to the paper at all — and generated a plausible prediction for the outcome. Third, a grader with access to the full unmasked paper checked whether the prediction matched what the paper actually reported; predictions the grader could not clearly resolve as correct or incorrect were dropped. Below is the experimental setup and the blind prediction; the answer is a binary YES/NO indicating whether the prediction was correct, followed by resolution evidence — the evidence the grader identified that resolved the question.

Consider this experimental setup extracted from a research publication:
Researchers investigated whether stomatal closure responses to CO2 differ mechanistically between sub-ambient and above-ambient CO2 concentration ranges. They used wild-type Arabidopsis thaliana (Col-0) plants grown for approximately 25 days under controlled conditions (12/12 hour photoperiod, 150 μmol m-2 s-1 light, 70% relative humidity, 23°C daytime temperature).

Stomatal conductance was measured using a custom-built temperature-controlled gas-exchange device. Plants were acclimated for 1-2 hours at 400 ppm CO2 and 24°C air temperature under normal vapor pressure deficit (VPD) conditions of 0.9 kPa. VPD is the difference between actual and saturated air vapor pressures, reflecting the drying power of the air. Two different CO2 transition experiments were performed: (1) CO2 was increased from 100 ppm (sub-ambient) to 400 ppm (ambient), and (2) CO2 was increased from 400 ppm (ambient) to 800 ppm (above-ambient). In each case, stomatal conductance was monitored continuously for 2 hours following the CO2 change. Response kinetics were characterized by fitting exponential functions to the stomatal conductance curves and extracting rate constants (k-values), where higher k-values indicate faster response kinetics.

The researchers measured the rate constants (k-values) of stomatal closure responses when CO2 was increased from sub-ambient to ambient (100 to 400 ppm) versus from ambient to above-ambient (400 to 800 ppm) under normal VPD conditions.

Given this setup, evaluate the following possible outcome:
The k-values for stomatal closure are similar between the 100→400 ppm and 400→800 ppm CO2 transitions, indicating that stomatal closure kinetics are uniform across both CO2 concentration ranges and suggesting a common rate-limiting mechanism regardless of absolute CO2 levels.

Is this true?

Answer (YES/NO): NO